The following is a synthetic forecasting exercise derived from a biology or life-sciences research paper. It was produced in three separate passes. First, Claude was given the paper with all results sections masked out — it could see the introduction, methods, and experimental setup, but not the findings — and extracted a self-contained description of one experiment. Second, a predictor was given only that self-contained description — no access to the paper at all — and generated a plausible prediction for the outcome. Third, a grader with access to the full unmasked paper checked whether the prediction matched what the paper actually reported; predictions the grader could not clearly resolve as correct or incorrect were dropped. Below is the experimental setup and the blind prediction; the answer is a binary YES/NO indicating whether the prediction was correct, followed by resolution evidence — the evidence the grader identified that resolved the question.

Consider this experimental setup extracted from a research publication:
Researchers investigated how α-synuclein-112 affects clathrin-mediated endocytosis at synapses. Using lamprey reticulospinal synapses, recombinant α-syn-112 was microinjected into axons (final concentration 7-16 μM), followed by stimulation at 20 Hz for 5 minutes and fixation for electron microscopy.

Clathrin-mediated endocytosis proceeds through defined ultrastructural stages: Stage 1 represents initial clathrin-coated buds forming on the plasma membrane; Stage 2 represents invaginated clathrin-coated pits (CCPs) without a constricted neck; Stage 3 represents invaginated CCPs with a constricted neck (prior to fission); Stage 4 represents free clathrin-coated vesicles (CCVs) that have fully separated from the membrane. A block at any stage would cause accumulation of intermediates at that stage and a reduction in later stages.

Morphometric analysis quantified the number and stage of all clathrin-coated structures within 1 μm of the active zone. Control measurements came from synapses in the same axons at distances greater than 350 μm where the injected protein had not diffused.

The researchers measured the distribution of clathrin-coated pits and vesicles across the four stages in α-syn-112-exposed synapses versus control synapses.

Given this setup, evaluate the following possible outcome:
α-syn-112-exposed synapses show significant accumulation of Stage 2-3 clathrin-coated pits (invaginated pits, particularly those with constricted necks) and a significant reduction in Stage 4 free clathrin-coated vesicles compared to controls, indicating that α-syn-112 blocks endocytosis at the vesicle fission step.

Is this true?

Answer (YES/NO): NO